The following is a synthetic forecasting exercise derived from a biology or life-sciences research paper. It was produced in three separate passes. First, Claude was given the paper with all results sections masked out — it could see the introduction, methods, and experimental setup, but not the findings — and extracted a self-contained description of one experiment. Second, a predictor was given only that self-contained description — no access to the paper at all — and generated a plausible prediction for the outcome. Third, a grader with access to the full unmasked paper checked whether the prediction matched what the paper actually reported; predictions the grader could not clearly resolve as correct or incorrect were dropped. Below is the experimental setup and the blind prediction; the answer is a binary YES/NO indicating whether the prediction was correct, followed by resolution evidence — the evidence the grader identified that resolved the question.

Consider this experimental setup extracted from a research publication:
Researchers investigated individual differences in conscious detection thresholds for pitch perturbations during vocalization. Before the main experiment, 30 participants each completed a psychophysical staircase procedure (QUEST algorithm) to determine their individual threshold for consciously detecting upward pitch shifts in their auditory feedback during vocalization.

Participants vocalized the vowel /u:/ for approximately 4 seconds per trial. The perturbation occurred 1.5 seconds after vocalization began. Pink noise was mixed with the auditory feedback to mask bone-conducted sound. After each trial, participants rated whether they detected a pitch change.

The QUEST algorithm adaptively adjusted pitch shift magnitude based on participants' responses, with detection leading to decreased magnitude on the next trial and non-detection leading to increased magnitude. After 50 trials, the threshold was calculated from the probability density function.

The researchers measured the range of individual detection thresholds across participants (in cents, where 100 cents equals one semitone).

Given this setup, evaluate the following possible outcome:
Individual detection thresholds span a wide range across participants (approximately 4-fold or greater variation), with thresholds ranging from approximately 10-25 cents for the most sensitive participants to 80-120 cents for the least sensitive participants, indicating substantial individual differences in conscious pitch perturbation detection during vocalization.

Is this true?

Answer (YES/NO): NO